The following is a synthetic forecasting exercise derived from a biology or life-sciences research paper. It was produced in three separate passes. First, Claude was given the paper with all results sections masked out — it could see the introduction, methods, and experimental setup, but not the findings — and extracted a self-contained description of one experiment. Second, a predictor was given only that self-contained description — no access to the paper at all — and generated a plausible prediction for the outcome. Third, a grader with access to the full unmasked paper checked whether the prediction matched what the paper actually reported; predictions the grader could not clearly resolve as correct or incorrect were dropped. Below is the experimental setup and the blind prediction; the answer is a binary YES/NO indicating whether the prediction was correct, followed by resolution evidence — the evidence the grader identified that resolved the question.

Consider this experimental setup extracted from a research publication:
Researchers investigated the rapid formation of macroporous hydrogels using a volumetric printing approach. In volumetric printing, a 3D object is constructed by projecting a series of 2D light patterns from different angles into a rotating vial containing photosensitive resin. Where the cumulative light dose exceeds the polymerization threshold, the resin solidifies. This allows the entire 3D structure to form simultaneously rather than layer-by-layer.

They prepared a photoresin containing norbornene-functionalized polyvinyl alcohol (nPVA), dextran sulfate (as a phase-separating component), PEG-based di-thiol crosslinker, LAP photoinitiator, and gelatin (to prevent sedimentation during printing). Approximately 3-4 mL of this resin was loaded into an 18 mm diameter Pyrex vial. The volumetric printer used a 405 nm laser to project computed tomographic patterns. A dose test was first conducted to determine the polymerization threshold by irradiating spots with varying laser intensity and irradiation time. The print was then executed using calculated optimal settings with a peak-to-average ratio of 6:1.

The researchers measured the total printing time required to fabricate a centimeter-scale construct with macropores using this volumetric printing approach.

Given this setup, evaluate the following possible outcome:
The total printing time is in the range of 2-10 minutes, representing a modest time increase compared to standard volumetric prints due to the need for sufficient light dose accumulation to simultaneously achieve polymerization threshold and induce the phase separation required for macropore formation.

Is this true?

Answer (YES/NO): NO